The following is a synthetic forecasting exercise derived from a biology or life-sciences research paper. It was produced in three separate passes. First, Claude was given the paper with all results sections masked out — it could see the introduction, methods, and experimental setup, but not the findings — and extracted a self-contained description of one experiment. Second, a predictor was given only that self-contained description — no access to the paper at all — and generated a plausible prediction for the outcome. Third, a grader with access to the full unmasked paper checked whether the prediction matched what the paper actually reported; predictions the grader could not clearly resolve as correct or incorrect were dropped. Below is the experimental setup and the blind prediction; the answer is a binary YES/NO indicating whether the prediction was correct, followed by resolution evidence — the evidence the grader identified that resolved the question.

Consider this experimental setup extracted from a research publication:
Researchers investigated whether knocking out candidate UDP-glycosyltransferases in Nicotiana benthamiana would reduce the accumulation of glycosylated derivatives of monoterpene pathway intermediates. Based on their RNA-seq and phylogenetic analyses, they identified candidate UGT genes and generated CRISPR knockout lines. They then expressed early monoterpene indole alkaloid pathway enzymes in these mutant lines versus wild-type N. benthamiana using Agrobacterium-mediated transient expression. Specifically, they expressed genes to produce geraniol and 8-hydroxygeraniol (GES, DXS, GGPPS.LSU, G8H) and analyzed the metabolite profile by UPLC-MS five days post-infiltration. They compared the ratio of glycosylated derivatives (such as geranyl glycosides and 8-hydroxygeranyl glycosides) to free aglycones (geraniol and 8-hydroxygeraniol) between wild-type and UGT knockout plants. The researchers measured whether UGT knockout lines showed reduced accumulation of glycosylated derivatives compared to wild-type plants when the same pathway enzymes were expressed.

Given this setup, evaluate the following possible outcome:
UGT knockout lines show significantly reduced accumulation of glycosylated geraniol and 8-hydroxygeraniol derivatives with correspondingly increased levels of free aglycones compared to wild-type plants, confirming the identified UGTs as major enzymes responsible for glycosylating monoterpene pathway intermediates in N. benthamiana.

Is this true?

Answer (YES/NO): NO